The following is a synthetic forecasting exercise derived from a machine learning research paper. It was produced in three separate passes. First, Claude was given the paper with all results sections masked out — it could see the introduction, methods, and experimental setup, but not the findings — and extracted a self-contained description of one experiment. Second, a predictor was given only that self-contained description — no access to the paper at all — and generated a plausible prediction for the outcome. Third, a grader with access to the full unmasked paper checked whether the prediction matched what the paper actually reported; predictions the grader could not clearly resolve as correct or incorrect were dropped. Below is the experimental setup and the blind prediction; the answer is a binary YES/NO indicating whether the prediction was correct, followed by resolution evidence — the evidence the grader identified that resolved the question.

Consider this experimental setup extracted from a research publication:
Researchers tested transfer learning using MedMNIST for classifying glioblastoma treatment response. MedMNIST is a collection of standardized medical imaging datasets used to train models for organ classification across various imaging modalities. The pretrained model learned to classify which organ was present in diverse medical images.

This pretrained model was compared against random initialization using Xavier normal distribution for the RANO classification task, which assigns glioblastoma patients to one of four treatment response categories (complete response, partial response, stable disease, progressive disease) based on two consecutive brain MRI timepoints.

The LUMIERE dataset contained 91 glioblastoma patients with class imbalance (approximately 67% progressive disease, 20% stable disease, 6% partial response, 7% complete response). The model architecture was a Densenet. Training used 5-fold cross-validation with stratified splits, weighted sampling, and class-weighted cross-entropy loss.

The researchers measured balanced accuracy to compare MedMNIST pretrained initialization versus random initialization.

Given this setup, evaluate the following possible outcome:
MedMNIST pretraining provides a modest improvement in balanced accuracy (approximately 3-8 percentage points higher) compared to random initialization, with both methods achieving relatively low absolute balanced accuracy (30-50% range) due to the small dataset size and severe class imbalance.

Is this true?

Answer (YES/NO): NO